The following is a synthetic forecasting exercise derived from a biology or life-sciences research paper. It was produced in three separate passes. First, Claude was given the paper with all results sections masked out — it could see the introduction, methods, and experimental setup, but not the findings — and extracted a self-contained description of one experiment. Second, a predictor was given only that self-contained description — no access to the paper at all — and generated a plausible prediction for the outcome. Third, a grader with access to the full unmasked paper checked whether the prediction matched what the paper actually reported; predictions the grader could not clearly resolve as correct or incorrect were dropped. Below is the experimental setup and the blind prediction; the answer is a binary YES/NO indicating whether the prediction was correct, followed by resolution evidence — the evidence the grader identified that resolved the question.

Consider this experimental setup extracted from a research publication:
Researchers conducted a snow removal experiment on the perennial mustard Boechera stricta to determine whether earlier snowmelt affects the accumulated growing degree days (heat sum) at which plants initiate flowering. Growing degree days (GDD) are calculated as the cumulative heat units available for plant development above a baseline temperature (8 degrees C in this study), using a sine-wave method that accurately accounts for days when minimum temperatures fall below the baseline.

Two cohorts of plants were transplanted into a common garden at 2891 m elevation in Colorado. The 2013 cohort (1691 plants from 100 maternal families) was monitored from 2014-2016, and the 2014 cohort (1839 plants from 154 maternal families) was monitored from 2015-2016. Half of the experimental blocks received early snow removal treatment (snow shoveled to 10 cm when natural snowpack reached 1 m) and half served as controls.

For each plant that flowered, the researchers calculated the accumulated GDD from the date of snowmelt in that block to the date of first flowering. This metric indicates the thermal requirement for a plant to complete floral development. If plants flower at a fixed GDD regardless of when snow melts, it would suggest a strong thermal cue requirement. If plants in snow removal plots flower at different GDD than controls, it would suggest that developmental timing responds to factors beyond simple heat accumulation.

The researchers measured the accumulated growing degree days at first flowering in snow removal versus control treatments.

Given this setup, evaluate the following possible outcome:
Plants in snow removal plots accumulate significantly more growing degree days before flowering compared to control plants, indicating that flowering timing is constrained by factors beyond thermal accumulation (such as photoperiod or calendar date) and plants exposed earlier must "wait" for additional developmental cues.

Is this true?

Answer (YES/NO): NO